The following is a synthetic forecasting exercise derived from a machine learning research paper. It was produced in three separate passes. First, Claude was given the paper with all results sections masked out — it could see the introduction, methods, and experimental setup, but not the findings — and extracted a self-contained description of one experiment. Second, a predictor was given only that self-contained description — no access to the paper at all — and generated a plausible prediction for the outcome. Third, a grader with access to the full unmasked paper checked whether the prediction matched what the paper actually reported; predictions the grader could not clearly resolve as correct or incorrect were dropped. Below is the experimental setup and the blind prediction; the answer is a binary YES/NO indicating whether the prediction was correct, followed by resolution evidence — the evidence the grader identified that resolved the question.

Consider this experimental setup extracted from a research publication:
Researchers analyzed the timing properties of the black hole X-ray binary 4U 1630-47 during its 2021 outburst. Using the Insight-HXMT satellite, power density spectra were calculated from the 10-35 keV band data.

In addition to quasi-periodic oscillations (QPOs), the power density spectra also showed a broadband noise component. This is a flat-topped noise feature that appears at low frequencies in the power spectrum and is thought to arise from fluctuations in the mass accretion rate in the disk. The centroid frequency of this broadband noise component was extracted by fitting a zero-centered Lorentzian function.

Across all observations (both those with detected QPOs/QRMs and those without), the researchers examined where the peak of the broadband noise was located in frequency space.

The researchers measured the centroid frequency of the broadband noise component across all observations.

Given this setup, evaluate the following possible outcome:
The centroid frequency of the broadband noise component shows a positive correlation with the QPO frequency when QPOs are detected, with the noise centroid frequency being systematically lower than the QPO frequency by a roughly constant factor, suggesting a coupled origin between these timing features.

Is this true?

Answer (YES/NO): NO